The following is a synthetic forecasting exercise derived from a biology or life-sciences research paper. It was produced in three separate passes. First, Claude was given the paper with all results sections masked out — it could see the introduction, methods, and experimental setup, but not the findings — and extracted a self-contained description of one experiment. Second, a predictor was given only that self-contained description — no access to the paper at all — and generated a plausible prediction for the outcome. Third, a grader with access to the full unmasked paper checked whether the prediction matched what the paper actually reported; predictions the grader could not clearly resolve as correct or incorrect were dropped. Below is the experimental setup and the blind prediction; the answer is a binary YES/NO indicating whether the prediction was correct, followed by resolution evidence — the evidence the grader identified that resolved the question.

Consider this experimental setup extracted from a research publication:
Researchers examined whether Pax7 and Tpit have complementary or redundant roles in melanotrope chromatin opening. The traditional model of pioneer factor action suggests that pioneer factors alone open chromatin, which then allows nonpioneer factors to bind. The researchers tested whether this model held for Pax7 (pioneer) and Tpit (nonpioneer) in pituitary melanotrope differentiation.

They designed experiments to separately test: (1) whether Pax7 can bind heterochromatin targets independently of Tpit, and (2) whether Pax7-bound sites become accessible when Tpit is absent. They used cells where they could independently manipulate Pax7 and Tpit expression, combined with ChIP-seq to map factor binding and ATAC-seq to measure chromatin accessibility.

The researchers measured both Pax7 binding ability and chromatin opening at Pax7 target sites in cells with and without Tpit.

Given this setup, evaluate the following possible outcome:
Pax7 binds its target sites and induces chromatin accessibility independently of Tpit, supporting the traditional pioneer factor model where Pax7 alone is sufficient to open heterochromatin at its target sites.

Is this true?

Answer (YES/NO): NO